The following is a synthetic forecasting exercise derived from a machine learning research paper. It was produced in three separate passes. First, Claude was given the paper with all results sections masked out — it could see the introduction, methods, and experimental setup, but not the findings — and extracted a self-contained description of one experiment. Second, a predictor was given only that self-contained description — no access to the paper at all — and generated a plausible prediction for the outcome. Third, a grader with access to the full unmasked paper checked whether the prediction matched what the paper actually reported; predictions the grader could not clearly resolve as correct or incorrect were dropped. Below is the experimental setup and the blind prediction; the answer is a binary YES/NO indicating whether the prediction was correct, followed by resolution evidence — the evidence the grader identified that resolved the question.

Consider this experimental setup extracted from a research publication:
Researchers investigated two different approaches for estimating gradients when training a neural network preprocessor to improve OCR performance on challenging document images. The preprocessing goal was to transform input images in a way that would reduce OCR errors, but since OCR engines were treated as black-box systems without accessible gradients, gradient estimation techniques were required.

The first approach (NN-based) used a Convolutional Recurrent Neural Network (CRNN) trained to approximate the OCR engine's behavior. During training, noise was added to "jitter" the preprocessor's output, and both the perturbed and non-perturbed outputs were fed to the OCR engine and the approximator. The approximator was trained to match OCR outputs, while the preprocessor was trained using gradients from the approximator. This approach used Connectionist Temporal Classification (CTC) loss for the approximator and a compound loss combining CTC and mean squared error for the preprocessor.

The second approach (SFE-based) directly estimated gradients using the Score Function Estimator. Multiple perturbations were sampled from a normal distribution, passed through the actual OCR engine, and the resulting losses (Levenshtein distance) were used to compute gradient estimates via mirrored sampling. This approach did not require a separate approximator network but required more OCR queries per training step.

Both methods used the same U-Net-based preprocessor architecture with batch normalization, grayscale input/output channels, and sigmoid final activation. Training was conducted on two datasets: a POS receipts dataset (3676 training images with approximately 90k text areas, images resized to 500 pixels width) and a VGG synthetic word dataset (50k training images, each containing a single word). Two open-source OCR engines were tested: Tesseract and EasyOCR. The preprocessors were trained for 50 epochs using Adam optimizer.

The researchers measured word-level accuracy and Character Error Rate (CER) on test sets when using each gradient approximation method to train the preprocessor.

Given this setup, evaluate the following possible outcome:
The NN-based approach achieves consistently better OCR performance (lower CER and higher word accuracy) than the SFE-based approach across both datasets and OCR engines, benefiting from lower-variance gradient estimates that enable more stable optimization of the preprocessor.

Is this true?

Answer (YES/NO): YES